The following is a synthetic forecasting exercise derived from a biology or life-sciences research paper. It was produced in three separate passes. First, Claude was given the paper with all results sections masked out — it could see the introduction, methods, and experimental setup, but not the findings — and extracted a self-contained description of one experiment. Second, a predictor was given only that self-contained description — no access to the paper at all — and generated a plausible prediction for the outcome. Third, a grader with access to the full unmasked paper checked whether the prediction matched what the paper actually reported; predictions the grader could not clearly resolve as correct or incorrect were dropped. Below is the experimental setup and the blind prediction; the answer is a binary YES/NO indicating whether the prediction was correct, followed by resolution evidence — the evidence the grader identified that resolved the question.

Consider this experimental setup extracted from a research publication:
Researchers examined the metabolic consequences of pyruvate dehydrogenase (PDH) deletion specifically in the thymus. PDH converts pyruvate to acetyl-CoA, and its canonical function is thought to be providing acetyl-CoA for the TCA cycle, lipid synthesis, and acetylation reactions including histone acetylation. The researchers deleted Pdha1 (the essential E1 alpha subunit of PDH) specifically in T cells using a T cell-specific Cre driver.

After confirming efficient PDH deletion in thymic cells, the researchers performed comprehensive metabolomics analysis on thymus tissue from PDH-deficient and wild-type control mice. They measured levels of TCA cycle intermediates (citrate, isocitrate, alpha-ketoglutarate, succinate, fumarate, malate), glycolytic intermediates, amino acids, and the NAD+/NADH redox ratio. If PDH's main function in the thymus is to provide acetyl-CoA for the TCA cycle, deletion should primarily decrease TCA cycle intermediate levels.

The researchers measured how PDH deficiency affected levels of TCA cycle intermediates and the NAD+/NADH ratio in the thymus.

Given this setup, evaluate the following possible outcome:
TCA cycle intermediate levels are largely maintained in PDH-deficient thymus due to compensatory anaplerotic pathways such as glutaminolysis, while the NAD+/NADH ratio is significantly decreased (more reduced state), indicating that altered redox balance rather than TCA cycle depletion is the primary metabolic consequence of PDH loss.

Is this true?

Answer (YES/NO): NO